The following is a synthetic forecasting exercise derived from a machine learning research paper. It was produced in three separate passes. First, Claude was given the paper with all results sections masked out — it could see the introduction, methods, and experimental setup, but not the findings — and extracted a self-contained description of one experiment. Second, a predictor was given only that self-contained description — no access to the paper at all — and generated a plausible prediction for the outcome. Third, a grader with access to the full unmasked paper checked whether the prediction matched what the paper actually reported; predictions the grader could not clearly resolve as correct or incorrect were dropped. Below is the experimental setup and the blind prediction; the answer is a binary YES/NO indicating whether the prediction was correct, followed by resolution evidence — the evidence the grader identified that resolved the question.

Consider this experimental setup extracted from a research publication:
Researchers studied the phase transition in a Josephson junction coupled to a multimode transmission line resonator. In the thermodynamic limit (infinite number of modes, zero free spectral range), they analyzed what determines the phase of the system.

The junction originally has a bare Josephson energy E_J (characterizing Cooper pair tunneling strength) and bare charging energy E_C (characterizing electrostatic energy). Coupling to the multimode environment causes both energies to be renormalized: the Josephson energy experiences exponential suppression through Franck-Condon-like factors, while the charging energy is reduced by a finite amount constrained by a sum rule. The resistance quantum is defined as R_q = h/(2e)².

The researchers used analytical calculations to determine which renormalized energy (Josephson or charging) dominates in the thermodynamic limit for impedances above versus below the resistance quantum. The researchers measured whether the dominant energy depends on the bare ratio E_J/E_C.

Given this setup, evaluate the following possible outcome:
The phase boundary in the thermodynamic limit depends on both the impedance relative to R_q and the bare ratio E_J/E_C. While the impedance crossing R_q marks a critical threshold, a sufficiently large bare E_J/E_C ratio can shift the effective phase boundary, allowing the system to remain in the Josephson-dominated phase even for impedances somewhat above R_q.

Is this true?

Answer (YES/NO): NO